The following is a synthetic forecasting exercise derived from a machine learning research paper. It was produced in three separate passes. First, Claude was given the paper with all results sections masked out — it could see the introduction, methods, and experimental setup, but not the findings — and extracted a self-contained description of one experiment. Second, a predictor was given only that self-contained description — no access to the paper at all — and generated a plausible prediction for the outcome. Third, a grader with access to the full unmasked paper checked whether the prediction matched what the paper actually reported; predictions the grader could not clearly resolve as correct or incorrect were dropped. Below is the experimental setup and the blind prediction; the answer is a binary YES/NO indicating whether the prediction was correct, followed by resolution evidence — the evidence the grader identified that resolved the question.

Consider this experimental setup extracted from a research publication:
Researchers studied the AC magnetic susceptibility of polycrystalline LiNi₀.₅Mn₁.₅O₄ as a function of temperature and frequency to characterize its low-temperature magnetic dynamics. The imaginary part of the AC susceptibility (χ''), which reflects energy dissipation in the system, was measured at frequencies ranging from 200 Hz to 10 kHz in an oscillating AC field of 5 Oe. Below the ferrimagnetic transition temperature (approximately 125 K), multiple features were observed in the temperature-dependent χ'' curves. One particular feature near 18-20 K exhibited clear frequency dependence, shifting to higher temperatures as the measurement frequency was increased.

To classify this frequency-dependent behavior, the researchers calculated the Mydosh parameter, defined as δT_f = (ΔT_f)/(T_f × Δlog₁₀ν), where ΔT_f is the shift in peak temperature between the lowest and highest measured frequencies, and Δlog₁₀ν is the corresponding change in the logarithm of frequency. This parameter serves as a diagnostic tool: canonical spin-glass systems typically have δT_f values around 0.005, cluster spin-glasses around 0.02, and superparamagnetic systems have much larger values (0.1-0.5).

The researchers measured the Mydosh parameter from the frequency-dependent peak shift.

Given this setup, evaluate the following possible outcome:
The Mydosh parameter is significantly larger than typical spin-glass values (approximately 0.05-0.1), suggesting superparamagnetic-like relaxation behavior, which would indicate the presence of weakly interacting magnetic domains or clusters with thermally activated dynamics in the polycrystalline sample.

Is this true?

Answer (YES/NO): NO